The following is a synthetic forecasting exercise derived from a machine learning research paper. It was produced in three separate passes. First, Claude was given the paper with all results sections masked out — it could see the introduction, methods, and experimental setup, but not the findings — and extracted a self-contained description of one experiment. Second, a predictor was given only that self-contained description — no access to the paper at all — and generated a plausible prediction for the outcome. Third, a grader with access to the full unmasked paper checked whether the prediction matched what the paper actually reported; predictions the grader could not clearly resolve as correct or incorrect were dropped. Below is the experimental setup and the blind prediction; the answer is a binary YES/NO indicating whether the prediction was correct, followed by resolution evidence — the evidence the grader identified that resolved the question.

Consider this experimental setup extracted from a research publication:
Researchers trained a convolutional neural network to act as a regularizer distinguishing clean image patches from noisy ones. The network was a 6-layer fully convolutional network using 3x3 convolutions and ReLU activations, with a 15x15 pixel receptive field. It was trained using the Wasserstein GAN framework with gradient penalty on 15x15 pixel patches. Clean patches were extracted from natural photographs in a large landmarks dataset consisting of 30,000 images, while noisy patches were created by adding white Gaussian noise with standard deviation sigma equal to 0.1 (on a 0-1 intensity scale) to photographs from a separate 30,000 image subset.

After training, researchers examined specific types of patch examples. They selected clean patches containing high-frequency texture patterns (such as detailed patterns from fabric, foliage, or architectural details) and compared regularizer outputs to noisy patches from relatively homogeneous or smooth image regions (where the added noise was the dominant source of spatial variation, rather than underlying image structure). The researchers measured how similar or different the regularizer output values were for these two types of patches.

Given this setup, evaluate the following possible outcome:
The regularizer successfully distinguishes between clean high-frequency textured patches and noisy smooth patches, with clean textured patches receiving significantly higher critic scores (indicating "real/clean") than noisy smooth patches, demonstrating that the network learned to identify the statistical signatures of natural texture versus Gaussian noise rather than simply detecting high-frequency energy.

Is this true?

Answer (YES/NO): NO